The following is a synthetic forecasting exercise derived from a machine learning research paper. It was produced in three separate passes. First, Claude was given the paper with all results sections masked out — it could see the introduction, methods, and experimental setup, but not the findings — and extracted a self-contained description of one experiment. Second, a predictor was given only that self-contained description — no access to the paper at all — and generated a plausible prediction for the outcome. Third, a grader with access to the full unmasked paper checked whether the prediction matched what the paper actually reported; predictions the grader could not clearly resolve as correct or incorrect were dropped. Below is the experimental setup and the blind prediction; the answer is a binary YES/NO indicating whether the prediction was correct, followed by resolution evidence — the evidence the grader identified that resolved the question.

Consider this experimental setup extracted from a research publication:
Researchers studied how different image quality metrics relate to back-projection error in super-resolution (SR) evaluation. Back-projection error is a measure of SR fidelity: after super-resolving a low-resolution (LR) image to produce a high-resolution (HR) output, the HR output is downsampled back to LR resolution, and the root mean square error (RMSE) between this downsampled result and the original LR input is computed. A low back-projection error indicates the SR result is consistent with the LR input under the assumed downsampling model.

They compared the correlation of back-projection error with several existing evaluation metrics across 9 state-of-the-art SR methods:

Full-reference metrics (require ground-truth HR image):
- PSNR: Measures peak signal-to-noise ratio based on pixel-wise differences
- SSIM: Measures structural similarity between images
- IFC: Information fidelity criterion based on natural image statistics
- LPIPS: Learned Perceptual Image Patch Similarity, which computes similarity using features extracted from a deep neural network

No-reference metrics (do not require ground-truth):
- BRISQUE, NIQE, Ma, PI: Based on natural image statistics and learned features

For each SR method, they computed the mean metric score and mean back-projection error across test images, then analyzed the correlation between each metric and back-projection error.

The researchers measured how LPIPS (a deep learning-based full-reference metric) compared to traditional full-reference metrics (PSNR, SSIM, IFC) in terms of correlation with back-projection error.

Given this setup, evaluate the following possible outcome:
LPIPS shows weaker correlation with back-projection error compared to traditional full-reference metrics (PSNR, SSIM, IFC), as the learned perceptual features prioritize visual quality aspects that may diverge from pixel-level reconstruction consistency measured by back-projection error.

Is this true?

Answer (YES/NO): YES